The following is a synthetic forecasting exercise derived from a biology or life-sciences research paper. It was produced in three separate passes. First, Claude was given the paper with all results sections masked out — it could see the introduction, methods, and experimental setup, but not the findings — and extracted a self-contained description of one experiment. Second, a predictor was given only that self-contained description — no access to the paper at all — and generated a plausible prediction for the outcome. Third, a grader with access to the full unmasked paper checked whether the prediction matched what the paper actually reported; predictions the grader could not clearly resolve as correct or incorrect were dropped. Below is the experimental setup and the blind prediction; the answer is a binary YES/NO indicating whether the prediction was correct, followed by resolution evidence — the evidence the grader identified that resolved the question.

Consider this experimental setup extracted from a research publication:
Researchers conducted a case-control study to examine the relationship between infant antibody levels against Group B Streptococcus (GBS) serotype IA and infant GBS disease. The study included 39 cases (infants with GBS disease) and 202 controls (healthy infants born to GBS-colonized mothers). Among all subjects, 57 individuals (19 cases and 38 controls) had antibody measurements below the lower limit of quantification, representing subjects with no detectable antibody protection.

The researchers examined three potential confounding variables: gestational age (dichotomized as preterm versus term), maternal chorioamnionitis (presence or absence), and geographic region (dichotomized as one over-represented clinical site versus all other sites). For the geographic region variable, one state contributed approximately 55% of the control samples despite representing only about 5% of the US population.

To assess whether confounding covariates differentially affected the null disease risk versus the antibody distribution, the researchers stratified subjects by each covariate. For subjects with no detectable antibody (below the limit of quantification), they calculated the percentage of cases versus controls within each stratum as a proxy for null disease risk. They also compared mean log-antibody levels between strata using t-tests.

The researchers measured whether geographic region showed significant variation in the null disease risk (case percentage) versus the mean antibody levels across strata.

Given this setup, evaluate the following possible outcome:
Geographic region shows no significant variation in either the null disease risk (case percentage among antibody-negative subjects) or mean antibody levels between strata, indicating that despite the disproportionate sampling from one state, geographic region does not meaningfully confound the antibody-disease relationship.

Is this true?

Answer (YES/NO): NO